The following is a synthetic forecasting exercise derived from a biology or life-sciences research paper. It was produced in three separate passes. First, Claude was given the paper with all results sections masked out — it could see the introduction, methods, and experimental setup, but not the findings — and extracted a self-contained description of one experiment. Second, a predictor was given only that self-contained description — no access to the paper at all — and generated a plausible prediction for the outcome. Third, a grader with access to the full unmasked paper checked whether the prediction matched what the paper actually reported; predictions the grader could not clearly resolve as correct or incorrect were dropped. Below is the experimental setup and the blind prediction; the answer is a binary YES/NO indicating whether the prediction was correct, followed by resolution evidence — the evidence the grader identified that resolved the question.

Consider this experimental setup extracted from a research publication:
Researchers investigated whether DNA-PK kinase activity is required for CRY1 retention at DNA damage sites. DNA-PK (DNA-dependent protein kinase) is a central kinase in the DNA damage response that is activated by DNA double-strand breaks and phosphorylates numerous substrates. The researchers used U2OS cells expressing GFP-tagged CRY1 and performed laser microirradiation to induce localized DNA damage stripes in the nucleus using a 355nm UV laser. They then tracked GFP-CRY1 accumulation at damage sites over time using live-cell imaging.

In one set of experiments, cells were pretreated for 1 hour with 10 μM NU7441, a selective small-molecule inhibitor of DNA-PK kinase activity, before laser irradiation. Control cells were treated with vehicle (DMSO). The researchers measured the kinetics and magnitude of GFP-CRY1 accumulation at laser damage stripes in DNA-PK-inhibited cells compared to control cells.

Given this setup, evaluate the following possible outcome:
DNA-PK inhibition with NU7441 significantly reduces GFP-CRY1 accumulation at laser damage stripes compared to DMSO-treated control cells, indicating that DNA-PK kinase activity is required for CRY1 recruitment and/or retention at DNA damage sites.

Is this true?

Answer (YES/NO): YES